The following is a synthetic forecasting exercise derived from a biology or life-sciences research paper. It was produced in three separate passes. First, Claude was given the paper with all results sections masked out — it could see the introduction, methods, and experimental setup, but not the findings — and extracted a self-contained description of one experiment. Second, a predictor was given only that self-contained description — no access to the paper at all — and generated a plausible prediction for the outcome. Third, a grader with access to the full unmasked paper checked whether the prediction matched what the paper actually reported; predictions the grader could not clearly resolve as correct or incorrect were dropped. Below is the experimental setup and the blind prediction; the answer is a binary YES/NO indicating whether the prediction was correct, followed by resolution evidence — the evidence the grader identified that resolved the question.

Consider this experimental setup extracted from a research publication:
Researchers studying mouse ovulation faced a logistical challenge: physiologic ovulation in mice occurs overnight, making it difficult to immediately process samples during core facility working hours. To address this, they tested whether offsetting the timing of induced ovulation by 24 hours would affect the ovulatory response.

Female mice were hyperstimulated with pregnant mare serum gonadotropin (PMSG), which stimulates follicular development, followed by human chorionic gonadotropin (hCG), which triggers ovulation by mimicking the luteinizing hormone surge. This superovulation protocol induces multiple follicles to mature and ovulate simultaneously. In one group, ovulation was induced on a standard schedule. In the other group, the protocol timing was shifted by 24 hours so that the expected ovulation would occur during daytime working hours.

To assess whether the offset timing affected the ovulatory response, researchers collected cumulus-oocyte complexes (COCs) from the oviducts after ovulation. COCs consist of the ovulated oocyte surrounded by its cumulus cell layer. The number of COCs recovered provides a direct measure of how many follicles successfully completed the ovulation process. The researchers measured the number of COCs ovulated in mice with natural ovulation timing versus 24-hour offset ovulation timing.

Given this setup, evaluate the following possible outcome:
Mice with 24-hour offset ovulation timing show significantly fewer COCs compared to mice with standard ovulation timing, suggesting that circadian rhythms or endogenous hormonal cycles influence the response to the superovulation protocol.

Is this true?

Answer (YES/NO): NO